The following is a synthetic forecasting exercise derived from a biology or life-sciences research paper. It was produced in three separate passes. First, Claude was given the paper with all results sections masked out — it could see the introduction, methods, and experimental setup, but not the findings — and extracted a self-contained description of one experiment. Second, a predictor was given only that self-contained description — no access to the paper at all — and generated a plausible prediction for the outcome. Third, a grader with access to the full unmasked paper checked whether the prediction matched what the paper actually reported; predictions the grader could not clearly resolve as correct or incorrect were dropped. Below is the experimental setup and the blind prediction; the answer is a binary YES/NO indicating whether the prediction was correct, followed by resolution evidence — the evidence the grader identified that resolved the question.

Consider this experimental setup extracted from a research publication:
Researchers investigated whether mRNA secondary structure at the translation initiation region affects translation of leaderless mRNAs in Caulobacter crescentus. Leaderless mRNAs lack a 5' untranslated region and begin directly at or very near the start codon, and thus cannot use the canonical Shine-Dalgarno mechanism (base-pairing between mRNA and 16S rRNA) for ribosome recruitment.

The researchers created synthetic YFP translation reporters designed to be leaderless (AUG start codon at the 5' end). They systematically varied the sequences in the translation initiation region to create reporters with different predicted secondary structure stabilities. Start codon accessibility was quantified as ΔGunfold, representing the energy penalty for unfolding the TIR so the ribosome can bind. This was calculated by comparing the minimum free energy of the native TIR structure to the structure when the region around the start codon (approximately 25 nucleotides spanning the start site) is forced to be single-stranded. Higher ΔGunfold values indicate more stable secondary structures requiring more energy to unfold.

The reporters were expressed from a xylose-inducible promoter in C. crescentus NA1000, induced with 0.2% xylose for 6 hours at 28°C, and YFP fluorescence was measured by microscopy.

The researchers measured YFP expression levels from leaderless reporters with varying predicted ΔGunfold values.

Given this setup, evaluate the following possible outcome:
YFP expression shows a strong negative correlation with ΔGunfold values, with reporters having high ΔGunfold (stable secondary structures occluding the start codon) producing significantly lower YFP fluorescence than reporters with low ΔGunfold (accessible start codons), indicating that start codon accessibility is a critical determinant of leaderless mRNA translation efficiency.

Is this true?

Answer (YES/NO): YES